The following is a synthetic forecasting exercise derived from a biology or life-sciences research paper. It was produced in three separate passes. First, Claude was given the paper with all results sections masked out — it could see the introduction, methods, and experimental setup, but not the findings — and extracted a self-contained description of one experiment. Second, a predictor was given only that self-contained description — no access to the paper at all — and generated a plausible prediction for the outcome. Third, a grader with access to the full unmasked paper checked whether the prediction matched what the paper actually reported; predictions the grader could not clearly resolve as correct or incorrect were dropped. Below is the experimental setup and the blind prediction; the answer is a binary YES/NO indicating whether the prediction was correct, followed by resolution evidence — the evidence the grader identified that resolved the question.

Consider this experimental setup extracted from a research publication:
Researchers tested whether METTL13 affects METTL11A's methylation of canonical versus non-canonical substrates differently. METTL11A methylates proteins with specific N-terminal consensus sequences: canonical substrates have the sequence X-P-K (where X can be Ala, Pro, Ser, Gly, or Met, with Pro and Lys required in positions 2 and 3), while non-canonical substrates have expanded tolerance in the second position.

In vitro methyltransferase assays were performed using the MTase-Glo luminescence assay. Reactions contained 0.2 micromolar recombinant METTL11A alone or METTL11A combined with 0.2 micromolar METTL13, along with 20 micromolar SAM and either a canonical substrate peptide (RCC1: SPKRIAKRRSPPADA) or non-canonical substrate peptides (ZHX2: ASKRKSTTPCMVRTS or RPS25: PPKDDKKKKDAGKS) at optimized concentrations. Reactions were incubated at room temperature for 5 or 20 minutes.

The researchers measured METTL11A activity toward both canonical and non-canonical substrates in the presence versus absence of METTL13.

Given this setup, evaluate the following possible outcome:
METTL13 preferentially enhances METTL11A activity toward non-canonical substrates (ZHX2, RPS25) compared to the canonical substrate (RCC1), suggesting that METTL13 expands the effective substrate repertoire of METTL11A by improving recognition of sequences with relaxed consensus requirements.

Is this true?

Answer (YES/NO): NO